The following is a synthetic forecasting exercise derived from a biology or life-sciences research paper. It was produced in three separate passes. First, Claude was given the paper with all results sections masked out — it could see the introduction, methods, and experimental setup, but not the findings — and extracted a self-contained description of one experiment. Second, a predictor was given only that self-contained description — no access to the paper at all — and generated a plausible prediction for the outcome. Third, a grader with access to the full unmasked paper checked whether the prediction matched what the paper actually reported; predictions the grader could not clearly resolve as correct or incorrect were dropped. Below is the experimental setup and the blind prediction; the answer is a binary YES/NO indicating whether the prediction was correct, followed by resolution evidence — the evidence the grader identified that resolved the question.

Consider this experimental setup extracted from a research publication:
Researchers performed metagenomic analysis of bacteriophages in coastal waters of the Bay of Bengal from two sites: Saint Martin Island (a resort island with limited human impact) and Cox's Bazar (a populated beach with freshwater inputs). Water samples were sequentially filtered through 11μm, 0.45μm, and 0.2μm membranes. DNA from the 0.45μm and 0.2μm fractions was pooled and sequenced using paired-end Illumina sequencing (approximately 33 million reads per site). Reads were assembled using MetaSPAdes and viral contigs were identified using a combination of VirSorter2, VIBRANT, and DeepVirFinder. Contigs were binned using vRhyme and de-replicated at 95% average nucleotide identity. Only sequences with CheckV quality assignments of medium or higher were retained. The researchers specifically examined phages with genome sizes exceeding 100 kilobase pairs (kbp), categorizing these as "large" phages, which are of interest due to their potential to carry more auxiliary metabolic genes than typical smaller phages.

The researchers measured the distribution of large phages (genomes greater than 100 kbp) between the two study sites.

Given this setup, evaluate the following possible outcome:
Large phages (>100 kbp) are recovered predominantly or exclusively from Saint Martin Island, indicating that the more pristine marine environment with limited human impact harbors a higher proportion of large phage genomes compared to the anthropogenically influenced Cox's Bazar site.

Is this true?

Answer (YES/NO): NO